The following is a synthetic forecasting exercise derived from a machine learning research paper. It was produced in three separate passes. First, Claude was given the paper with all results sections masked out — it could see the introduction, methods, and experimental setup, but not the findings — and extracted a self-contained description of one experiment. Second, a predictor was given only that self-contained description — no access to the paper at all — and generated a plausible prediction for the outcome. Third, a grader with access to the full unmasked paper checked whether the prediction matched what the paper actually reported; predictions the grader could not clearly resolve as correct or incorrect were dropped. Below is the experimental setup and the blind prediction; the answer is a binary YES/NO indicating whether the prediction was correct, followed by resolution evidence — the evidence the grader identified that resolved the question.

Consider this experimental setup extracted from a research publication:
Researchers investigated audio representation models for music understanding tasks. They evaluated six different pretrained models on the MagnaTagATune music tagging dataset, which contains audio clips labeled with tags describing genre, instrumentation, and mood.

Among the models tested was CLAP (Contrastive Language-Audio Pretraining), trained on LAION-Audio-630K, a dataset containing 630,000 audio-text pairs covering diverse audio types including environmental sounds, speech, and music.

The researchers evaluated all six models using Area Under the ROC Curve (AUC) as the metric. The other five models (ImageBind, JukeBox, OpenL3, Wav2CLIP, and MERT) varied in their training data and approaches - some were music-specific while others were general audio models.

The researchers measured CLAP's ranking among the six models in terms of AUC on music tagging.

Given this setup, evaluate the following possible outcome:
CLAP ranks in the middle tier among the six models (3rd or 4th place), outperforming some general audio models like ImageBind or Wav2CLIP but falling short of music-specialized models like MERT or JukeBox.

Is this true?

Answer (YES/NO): NO